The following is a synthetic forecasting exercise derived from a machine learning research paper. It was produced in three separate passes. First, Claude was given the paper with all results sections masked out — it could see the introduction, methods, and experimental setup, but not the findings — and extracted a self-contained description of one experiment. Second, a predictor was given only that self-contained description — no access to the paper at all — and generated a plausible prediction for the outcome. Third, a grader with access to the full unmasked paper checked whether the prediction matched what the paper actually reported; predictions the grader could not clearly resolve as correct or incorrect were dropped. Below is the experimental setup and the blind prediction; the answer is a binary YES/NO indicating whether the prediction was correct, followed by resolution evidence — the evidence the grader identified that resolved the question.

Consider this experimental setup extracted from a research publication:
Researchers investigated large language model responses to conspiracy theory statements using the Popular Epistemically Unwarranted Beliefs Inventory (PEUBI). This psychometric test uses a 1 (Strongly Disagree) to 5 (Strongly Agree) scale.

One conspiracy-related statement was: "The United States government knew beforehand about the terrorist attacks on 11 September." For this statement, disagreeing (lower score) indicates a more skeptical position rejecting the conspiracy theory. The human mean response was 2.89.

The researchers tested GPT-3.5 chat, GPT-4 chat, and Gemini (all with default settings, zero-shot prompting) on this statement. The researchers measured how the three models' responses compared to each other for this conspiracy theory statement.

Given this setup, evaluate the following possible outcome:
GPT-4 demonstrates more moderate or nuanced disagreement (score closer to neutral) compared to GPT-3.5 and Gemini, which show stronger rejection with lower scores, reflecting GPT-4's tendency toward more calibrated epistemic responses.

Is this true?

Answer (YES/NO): NO